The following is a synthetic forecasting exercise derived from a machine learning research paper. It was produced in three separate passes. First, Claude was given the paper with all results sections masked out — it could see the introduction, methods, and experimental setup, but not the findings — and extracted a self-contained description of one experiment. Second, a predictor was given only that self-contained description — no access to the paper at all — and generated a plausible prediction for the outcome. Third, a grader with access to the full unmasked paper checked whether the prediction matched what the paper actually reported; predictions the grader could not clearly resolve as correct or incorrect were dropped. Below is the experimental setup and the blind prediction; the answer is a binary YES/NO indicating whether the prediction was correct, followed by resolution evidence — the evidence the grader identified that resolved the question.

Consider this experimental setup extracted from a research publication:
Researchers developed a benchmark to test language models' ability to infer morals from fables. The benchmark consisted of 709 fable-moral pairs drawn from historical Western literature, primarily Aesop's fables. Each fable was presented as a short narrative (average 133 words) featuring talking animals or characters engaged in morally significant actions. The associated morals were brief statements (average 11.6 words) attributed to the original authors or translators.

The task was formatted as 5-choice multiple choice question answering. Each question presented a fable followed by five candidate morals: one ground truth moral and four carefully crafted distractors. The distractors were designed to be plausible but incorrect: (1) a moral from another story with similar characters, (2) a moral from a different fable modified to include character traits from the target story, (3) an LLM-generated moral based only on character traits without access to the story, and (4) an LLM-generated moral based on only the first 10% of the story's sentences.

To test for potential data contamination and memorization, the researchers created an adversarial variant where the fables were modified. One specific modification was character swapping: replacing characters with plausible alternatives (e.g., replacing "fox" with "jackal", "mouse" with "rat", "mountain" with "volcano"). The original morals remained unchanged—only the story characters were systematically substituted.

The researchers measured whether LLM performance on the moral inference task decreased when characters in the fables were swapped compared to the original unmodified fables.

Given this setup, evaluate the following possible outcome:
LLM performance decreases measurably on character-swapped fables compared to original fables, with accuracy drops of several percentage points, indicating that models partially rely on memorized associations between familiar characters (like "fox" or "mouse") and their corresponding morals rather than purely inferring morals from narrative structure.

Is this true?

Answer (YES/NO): NO